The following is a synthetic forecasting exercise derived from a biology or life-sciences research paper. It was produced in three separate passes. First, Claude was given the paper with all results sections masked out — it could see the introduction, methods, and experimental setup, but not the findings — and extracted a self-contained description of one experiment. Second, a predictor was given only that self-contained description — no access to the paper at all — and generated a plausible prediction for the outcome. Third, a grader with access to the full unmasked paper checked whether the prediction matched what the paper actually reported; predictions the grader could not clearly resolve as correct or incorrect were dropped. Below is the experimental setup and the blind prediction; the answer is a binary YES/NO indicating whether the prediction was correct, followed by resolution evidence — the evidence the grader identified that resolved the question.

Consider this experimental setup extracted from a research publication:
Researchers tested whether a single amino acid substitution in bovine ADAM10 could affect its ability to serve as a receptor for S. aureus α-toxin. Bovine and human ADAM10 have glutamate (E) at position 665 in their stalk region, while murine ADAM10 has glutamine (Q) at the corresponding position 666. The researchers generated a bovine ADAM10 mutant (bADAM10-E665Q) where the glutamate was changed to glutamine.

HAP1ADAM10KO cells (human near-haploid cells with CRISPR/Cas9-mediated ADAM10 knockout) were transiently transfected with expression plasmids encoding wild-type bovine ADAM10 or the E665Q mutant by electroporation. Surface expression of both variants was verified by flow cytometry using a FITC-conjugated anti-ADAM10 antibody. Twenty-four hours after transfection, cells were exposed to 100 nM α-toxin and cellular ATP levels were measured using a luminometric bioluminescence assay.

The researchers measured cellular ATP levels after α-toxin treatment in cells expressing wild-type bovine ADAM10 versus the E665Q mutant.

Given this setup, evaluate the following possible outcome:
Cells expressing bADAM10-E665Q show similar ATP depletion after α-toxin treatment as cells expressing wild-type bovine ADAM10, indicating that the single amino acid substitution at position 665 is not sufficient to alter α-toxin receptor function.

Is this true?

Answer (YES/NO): NO